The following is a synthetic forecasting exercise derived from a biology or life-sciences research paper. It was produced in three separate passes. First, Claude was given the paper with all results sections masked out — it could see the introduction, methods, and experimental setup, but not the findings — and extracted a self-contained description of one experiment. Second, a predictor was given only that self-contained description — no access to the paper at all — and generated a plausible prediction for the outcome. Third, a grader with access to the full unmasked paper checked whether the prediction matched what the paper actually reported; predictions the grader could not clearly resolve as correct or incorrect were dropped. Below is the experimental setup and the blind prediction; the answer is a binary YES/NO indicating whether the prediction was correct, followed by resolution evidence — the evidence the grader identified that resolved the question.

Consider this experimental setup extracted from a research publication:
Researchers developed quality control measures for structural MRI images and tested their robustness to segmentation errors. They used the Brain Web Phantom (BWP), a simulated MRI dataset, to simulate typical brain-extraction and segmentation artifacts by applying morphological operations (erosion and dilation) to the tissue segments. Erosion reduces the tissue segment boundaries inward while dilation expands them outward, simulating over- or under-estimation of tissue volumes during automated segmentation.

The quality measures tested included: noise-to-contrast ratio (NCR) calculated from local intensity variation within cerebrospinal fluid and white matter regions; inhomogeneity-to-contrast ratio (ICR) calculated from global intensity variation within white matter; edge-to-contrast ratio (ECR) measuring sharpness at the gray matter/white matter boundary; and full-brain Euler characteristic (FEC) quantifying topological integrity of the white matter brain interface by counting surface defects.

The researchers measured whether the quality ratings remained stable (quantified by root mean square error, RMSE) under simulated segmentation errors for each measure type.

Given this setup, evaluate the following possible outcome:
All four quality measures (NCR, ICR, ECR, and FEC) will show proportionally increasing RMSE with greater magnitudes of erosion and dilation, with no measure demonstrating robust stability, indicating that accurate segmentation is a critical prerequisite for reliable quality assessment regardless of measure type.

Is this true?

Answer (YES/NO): NO